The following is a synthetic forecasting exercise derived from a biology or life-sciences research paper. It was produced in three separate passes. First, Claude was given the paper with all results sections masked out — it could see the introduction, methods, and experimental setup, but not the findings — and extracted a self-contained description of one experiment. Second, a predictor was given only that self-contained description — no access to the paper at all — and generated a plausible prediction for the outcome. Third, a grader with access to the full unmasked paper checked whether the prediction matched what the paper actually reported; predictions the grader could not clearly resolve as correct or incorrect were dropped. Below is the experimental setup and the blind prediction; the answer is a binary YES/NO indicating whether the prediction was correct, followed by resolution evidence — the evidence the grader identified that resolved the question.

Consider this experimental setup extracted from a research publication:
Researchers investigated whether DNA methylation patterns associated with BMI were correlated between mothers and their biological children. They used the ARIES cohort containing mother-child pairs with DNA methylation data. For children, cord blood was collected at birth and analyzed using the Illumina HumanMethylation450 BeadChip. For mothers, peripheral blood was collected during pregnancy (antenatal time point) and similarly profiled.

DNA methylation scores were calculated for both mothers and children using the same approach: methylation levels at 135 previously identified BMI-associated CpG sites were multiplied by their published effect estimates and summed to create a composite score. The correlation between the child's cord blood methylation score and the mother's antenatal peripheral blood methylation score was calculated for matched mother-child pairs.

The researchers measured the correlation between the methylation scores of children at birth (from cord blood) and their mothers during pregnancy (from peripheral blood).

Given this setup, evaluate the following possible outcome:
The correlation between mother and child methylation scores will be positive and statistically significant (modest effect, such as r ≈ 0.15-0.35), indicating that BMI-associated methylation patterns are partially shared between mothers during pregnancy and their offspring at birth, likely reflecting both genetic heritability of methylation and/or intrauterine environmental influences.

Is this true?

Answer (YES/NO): YES